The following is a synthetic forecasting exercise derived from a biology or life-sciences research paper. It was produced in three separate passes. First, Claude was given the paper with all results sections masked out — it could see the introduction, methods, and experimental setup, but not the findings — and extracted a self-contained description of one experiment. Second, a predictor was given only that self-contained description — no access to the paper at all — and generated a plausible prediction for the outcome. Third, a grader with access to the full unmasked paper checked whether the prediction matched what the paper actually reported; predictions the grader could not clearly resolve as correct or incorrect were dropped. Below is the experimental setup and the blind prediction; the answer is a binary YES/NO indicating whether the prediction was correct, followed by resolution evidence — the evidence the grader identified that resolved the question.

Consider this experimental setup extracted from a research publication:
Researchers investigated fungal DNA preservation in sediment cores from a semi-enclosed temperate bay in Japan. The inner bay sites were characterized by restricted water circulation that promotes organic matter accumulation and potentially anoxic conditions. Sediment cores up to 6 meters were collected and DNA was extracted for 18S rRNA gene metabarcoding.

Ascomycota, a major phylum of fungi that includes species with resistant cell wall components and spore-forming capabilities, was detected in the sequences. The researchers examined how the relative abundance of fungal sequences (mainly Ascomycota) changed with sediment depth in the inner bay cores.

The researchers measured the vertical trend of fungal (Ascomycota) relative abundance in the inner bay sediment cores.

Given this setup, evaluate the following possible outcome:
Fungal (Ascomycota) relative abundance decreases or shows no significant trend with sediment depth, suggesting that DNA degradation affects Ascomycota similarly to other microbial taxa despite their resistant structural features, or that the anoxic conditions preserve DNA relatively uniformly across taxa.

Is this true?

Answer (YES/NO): NO